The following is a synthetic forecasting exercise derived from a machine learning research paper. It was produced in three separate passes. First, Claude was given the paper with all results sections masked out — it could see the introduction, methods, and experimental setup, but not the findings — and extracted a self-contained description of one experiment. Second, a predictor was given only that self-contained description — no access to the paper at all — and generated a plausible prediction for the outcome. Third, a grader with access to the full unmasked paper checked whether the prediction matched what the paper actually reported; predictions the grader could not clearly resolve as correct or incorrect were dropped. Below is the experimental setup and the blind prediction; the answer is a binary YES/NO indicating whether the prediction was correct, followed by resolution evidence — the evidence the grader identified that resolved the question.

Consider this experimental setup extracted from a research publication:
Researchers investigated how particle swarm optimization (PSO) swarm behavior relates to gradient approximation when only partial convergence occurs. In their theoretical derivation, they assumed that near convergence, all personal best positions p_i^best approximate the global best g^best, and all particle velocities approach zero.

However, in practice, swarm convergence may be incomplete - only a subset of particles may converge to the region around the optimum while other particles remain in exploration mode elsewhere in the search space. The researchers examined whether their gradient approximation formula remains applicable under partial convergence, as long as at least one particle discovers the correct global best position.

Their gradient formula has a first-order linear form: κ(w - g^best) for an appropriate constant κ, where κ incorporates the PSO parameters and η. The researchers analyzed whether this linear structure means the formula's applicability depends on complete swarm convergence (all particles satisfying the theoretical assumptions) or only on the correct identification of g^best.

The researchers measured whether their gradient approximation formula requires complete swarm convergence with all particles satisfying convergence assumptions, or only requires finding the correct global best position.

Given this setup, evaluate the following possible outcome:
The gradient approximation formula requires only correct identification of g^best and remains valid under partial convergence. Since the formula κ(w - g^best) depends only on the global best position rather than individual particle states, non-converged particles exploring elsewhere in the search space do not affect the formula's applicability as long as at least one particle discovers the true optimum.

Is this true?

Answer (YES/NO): YES